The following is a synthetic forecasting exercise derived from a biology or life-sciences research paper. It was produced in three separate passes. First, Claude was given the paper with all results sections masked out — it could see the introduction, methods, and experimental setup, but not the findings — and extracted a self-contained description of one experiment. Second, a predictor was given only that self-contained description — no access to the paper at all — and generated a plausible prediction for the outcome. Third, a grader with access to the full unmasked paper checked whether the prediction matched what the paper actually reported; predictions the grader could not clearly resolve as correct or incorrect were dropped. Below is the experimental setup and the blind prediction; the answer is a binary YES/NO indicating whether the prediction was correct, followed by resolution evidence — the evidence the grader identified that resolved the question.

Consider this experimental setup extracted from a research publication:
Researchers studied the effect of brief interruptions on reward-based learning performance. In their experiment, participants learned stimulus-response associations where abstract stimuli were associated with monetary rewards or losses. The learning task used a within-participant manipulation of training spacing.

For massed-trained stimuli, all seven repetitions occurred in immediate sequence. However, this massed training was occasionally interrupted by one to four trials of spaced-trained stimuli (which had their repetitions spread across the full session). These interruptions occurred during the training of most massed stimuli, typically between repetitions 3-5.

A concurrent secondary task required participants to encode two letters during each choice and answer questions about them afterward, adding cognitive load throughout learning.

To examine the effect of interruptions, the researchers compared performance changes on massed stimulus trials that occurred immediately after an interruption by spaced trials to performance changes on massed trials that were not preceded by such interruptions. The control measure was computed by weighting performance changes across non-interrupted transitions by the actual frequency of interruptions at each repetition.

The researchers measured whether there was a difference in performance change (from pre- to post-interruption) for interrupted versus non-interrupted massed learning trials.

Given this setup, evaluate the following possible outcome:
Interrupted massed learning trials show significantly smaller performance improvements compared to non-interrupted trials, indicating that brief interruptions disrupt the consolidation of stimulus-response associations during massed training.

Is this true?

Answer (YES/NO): YES